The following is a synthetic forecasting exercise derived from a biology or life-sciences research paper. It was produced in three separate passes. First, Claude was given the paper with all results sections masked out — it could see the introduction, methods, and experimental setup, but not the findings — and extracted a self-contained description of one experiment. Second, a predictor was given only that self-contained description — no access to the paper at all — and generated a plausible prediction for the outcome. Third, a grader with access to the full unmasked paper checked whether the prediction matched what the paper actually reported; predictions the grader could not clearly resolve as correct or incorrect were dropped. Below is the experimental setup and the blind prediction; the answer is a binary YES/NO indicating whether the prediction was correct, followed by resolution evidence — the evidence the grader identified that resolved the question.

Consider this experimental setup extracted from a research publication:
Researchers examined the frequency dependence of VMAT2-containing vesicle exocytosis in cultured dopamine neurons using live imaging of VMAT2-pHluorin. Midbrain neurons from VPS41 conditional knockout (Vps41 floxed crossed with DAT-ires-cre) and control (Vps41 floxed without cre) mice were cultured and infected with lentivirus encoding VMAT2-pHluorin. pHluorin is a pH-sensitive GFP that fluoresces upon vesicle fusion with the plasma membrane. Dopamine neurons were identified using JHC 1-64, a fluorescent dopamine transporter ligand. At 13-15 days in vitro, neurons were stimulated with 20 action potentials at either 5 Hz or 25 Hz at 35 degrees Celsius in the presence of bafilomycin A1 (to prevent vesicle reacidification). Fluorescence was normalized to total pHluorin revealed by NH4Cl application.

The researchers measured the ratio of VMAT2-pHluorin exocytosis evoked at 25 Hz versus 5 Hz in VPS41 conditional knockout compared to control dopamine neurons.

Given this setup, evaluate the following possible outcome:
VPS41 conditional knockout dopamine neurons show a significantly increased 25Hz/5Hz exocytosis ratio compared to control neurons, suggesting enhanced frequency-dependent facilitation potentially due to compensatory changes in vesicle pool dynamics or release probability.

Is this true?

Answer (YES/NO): NO